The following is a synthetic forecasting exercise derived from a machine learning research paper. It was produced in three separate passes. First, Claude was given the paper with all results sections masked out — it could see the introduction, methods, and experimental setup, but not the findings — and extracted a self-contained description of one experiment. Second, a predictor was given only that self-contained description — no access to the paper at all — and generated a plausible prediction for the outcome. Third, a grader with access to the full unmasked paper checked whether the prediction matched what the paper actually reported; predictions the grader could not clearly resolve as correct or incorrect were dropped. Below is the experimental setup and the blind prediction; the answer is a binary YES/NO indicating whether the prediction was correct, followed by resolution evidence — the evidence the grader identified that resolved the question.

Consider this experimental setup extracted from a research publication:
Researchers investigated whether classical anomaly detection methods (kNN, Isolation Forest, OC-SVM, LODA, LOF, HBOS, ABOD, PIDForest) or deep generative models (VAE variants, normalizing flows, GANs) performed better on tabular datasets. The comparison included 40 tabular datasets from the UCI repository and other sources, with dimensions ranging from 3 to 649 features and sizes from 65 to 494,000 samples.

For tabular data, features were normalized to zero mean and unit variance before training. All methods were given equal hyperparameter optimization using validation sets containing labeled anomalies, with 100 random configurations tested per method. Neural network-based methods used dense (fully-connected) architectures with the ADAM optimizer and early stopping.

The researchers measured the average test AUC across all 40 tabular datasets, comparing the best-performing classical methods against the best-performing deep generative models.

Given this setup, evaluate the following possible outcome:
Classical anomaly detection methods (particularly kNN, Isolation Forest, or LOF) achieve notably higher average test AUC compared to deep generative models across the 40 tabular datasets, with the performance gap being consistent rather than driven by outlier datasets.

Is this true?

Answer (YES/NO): NO